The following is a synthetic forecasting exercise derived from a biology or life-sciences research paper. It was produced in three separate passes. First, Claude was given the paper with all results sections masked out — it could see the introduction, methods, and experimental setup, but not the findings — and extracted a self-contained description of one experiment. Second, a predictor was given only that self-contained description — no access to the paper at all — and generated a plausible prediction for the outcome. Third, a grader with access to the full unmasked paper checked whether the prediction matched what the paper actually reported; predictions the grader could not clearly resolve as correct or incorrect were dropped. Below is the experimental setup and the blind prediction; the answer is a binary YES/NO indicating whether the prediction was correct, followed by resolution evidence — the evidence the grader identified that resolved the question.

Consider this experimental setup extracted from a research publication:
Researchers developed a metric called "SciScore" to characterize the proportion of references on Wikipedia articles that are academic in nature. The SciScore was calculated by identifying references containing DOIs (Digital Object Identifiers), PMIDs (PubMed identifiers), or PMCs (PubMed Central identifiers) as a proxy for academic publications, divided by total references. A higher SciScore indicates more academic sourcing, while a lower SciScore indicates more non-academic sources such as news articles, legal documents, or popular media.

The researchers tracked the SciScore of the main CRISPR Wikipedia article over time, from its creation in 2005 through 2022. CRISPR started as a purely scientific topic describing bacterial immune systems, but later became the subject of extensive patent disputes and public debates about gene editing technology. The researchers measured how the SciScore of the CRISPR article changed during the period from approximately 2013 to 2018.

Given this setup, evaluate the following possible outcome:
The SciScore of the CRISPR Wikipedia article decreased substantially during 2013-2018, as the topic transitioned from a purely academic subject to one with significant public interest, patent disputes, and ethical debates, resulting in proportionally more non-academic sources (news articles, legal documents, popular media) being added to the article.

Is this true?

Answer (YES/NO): YES